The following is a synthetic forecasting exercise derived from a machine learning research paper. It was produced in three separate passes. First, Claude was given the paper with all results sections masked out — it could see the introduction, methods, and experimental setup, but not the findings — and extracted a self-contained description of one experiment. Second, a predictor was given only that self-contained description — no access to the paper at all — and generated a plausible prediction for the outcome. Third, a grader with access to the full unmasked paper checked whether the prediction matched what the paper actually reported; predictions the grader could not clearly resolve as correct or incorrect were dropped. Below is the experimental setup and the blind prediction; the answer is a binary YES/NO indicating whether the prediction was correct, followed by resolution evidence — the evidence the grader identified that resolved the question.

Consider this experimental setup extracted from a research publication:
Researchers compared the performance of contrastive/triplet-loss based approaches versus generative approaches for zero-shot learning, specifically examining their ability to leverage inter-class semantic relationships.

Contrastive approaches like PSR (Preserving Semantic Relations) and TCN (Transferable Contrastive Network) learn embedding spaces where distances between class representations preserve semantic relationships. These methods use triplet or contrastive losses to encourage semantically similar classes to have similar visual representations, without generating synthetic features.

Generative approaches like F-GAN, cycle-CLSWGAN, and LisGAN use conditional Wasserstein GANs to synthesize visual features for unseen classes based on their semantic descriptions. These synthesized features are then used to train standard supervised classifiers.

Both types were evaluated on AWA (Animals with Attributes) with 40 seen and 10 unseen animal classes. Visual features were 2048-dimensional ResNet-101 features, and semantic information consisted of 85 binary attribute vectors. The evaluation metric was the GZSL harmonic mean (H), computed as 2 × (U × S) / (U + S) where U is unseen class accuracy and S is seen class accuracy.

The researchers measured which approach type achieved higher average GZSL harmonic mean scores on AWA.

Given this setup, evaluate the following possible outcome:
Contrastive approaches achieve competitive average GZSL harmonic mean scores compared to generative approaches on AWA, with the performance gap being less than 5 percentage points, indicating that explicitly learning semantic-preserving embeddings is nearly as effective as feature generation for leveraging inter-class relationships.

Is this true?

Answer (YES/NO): NO